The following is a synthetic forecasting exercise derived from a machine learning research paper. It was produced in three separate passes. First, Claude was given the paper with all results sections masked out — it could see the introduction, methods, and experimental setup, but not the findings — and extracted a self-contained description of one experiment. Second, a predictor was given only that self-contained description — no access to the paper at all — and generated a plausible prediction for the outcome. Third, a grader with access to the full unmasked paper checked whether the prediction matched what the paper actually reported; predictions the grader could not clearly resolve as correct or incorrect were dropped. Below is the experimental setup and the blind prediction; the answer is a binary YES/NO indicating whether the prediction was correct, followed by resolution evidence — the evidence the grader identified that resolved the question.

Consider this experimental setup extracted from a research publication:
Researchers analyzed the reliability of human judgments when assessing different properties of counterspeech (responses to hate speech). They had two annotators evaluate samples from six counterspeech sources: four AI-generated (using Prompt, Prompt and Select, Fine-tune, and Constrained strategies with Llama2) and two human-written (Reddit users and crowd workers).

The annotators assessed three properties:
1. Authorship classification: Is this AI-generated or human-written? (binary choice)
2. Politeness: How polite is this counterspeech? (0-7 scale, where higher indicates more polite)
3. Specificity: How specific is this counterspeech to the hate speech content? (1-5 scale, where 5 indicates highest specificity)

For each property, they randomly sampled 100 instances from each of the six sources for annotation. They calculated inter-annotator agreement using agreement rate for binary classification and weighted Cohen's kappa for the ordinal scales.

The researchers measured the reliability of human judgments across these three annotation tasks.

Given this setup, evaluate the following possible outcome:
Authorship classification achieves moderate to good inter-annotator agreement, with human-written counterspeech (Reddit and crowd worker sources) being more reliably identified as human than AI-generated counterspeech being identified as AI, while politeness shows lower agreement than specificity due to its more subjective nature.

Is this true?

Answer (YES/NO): NO